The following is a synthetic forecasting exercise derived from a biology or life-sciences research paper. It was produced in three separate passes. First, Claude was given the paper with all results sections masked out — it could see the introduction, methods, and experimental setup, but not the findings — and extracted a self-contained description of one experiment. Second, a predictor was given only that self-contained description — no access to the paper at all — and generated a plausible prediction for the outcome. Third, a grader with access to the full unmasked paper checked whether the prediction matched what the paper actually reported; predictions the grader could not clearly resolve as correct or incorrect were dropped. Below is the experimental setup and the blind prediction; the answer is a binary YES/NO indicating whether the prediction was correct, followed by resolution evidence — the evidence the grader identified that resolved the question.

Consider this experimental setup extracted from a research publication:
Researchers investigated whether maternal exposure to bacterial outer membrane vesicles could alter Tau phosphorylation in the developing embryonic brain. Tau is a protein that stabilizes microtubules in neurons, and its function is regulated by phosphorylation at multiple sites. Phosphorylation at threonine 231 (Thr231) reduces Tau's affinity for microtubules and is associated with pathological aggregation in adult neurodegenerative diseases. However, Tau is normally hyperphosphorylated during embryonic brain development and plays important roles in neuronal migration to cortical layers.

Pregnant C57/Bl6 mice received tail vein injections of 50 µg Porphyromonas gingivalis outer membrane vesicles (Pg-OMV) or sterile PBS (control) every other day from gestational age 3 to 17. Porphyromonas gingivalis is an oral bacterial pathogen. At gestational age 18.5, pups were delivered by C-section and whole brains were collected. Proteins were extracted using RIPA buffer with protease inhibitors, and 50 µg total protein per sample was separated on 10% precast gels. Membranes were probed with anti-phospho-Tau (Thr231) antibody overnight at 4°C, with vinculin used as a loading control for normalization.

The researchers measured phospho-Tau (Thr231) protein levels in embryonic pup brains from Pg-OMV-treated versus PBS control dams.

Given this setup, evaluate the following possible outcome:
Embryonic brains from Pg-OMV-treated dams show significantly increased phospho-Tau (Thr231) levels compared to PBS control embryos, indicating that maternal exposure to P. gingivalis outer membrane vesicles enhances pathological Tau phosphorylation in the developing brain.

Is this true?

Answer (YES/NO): NO